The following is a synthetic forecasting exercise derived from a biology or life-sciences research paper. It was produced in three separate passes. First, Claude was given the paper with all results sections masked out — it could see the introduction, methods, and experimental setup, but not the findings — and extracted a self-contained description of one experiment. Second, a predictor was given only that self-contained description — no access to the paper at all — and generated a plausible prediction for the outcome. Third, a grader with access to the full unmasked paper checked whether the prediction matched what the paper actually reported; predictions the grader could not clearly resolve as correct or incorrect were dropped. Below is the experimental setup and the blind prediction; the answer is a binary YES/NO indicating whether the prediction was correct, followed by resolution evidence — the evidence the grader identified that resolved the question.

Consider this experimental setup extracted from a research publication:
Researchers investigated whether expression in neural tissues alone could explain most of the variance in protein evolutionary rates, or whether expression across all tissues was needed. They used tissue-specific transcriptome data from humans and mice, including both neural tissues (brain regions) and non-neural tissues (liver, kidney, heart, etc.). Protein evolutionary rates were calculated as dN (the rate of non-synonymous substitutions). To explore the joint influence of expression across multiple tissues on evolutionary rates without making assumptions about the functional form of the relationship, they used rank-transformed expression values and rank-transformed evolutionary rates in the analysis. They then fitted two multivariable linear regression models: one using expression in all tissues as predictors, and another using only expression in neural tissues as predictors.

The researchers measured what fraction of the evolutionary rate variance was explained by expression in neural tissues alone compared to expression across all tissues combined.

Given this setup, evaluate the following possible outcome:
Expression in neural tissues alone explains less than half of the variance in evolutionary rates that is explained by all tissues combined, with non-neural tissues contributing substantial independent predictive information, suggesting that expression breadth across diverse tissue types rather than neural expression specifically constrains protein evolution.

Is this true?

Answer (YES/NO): NO